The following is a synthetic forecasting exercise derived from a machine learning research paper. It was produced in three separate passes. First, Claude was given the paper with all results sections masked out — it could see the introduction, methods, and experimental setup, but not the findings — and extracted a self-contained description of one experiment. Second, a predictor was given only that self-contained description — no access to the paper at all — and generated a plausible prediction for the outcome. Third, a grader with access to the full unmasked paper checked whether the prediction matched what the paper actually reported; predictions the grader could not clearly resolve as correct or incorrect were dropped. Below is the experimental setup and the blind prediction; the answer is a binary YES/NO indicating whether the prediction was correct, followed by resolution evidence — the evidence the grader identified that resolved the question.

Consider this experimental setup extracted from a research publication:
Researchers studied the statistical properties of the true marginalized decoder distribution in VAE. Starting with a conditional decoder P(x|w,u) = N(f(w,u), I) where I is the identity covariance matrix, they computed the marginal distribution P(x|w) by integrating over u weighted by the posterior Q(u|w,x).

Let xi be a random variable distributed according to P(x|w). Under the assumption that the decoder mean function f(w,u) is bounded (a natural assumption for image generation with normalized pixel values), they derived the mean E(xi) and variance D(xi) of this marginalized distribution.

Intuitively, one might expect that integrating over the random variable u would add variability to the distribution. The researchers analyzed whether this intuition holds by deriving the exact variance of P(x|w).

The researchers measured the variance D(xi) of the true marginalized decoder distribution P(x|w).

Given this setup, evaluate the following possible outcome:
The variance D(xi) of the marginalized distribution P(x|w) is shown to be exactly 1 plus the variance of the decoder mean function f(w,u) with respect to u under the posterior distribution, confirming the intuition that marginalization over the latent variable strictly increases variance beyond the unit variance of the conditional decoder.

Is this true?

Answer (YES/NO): NO